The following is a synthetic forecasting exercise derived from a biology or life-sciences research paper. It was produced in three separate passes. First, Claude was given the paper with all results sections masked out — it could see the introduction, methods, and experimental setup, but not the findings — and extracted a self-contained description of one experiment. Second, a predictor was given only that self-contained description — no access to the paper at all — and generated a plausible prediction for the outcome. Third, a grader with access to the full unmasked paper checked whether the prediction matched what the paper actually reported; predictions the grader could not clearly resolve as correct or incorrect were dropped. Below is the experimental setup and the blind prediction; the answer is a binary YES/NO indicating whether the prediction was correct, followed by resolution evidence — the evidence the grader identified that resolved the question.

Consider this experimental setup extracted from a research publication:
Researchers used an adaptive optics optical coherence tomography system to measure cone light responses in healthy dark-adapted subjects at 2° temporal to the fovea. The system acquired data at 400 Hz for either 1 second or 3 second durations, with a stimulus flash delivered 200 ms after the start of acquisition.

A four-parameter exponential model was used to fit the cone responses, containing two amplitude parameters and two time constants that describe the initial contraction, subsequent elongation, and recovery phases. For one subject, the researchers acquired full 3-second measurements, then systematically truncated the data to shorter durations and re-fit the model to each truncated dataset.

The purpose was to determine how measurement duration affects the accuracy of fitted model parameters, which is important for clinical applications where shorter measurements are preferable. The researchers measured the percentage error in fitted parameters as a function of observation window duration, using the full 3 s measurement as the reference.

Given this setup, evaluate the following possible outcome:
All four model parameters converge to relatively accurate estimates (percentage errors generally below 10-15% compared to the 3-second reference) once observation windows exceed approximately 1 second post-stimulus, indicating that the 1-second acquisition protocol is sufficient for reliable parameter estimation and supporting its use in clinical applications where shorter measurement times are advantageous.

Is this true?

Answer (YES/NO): NO